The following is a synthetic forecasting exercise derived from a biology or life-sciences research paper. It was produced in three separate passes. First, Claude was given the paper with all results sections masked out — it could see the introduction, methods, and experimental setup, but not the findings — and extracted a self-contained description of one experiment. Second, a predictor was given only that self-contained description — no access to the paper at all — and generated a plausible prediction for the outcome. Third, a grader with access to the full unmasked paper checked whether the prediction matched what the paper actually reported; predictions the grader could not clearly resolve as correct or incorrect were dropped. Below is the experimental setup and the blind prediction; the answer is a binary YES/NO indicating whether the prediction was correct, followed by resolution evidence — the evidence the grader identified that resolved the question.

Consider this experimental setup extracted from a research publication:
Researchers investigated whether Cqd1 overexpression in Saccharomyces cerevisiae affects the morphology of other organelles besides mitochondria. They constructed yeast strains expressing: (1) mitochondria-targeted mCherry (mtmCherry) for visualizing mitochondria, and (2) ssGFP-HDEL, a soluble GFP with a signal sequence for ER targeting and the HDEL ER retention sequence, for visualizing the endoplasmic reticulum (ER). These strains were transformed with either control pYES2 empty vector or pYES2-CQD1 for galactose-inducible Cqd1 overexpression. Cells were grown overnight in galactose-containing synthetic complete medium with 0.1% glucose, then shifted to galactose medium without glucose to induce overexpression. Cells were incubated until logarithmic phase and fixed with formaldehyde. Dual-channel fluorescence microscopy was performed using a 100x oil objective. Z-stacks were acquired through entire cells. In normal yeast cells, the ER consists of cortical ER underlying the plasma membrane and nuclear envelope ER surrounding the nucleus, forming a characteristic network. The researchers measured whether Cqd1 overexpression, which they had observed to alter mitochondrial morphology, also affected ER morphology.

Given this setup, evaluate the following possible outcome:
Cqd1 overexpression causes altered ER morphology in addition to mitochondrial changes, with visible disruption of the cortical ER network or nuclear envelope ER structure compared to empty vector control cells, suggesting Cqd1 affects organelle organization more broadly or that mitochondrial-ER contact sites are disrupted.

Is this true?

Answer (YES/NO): YES